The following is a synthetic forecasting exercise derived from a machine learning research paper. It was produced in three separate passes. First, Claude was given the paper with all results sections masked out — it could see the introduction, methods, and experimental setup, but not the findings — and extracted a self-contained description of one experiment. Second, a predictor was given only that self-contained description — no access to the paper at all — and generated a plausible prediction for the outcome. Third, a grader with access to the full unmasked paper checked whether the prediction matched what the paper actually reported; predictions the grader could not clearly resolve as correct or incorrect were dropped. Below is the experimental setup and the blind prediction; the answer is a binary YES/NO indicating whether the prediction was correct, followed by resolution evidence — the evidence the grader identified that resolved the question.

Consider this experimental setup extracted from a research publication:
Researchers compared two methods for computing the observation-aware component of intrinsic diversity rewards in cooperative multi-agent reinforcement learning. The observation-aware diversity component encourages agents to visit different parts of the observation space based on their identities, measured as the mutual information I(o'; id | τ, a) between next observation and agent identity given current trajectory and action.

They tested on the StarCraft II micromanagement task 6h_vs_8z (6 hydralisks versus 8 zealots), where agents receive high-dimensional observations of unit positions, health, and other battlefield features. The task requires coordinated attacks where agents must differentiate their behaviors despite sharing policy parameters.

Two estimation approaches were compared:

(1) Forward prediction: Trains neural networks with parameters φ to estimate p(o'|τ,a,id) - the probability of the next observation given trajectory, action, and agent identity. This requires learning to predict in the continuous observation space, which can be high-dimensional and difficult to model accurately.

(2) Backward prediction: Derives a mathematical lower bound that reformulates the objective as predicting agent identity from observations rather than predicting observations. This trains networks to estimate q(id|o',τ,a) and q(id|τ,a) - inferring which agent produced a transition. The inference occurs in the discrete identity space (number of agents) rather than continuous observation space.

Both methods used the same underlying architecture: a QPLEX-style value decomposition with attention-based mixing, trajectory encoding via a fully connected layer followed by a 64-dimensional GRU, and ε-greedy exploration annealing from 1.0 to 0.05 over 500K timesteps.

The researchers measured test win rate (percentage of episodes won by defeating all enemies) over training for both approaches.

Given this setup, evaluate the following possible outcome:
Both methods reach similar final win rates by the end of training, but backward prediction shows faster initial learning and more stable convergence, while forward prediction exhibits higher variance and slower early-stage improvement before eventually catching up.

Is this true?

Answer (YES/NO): NO